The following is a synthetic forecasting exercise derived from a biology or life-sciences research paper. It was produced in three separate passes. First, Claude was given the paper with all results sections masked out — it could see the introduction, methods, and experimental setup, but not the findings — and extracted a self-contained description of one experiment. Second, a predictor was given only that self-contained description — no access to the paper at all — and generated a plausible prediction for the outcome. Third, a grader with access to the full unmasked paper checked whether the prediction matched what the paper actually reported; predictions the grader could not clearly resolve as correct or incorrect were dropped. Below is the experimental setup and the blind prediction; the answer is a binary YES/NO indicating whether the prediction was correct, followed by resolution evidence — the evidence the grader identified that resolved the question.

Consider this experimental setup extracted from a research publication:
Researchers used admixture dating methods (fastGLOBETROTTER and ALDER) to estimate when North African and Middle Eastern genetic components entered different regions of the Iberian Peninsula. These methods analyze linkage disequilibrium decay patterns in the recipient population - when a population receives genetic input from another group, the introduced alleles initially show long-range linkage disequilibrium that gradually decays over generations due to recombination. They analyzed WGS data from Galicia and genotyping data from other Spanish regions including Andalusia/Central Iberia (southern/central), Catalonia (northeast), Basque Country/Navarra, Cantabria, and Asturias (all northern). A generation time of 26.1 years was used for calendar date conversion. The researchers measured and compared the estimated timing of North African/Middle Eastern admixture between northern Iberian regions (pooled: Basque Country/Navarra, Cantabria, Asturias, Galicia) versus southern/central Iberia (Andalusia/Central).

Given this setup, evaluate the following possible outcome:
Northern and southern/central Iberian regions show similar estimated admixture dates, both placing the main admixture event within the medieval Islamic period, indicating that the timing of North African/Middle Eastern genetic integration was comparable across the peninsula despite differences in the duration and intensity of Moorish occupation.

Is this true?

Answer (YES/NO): NO